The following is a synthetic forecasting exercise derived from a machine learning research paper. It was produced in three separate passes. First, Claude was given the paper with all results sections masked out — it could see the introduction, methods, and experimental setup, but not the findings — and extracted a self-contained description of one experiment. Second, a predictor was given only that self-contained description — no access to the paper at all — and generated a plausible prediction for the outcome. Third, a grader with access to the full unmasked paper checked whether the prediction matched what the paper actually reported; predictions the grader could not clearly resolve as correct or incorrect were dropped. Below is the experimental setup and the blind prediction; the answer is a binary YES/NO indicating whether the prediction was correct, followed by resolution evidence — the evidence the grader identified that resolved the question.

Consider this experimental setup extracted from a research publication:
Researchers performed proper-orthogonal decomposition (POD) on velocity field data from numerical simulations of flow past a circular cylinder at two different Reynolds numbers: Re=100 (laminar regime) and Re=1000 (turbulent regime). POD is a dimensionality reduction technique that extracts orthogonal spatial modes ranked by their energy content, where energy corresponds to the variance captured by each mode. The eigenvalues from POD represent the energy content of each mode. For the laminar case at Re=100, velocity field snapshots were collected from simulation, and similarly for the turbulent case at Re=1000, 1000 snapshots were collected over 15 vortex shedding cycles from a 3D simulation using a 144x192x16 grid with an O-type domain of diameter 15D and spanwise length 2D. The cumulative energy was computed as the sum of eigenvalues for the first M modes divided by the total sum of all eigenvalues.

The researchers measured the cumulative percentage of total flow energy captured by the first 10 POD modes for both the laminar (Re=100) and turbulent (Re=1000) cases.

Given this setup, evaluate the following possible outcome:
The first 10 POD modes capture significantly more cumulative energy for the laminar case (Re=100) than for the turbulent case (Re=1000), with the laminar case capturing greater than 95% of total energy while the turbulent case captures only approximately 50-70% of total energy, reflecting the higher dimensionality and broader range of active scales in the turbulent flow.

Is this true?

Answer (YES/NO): NO